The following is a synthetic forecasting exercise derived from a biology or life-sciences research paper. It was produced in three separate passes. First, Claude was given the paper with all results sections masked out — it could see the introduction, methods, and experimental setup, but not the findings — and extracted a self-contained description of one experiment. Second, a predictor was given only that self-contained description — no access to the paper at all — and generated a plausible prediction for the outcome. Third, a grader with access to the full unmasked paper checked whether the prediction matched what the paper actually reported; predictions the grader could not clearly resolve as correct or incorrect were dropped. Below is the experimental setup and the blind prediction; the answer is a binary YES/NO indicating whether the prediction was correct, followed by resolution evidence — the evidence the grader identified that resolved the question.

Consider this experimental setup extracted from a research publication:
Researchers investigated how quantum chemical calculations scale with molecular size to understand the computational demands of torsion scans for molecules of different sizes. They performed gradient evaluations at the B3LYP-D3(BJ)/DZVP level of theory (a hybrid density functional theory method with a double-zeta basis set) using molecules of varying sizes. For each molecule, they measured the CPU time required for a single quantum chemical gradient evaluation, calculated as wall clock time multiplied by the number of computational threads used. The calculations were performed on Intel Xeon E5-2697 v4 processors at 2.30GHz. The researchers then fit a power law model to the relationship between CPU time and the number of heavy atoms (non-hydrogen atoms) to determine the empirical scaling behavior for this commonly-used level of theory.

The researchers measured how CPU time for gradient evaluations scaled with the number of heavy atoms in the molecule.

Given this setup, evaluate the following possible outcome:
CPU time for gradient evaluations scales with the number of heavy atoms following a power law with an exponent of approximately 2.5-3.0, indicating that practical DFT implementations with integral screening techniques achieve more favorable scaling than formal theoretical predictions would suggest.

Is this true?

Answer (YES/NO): YES